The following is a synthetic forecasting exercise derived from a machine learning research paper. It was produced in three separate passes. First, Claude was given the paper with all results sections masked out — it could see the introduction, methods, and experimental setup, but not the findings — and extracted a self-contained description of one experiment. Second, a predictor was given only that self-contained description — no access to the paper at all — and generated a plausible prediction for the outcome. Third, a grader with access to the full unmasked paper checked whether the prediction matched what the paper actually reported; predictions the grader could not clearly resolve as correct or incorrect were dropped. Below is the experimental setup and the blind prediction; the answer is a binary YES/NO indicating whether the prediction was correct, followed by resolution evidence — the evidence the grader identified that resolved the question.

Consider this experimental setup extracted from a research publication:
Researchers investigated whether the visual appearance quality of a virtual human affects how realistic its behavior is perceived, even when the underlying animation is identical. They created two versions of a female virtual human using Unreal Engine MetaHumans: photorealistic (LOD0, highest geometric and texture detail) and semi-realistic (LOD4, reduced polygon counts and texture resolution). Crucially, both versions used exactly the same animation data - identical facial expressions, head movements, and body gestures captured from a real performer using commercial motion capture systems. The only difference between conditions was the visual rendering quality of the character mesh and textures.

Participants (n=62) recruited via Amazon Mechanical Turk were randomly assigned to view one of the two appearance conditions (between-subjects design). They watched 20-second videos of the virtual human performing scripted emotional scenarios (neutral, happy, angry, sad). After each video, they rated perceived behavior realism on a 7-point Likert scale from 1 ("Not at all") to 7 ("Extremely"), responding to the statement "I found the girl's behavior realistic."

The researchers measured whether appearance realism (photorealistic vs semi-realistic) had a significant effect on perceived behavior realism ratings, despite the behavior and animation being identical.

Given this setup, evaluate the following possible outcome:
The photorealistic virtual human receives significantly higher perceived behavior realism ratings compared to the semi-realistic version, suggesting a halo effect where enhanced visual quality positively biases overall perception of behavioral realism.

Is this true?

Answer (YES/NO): NO